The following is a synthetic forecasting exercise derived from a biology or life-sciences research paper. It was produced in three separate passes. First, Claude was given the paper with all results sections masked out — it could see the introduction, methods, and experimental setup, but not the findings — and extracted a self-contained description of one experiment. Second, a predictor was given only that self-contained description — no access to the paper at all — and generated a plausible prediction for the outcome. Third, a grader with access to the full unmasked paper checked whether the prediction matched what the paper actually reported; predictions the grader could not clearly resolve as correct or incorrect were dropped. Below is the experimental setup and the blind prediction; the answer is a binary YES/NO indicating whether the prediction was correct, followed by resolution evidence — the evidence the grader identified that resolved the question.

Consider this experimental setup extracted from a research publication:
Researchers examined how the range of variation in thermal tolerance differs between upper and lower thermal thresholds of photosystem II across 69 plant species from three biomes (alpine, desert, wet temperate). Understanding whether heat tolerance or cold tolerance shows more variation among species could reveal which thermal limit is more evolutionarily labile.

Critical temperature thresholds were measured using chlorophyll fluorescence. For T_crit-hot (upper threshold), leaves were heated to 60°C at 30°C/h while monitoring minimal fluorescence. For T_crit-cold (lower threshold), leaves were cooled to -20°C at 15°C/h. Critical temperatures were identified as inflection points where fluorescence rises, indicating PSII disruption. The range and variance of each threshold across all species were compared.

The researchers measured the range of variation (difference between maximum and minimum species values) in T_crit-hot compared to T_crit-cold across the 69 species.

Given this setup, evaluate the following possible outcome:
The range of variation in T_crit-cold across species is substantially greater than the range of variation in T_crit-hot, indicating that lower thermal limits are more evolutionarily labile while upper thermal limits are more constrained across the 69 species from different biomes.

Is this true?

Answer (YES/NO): NO